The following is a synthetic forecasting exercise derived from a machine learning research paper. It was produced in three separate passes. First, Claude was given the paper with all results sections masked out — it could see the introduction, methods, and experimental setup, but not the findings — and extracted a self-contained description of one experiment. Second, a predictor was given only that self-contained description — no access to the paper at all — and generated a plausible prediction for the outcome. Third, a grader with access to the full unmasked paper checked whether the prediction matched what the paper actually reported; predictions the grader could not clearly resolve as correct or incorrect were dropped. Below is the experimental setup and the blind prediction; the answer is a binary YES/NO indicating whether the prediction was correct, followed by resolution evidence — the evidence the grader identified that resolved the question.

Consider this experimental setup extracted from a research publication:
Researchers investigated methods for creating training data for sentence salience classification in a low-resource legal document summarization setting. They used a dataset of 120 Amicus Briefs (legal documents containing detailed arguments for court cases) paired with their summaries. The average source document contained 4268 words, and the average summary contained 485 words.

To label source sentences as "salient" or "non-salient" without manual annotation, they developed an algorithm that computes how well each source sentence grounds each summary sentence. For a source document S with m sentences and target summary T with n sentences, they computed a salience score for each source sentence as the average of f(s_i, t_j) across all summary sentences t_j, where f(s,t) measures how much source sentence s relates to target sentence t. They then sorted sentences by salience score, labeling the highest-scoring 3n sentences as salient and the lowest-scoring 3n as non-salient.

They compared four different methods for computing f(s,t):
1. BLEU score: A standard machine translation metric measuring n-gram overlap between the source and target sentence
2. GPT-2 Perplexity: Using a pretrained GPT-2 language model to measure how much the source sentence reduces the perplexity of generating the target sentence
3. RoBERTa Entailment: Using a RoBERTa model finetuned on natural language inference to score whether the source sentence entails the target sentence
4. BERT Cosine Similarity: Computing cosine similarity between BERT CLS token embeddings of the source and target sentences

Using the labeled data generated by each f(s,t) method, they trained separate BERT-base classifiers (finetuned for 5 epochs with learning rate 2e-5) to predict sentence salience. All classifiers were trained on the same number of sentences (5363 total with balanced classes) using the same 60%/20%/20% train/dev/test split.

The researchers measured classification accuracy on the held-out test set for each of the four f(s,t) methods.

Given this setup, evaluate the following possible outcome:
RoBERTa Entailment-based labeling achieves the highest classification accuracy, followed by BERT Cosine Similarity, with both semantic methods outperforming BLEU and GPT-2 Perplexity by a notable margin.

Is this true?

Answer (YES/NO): NO